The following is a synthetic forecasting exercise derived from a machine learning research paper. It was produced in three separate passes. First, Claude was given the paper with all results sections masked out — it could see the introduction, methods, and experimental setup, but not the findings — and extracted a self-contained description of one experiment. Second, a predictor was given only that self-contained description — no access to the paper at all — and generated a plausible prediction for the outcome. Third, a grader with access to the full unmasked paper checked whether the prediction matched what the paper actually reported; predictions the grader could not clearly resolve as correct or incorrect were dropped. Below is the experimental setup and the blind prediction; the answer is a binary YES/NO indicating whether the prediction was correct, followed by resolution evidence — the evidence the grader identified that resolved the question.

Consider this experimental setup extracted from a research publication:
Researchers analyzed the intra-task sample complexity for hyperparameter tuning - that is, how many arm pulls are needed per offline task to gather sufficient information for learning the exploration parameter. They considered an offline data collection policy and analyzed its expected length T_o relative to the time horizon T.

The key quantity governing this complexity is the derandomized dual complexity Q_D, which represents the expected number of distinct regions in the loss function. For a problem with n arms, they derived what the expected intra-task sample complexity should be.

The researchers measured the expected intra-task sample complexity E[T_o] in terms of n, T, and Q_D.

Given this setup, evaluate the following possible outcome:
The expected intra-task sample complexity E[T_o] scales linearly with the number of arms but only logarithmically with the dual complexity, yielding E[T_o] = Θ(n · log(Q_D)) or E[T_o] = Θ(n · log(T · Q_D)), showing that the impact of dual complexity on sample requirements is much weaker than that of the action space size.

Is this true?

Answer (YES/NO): NO